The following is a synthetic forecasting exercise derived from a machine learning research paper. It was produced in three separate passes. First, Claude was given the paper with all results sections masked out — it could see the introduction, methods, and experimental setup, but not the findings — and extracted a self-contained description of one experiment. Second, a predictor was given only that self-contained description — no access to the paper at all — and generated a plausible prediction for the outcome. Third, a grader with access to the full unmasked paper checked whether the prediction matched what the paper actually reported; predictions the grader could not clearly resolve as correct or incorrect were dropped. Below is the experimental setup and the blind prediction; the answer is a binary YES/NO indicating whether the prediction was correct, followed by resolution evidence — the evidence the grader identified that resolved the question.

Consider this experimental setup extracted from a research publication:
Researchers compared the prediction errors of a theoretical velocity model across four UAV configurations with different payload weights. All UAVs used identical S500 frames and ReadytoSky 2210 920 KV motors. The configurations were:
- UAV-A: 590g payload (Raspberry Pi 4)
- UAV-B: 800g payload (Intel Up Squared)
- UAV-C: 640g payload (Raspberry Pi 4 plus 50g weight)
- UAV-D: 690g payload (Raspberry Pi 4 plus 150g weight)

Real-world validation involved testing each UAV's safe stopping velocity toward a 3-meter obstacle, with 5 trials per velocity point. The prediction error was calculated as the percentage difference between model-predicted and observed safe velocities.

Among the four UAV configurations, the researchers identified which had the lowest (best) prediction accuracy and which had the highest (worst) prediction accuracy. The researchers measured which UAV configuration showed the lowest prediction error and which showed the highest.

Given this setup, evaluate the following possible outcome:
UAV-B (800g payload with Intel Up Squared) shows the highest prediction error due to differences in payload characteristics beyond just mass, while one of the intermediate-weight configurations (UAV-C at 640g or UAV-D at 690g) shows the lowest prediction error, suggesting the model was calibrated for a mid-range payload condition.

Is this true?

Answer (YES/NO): NO